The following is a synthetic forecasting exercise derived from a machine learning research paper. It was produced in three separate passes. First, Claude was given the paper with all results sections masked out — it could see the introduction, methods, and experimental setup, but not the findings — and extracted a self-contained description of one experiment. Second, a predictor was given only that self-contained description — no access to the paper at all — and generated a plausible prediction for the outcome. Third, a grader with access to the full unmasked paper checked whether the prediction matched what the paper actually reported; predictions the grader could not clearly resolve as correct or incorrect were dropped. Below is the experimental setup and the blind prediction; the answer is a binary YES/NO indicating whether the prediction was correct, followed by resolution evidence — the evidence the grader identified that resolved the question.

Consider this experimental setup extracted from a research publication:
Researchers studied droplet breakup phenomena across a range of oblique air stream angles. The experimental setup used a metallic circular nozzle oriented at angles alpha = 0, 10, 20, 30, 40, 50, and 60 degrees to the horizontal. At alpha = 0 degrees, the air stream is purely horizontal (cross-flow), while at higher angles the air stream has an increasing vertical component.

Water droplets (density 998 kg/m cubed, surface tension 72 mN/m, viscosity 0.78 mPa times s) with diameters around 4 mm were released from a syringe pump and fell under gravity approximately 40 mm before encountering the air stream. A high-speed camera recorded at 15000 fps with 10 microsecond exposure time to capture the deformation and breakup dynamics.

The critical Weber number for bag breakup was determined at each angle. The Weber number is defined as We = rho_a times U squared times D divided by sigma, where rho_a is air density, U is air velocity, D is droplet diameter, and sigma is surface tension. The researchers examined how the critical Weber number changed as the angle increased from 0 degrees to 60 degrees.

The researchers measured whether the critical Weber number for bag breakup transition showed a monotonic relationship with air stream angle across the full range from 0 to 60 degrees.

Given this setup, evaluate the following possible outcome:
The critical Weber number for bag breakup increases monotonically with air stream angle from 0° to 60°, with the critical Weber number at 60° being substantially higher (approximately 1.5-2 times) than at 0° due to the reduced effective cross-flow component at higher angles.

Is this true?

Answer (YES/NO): NO